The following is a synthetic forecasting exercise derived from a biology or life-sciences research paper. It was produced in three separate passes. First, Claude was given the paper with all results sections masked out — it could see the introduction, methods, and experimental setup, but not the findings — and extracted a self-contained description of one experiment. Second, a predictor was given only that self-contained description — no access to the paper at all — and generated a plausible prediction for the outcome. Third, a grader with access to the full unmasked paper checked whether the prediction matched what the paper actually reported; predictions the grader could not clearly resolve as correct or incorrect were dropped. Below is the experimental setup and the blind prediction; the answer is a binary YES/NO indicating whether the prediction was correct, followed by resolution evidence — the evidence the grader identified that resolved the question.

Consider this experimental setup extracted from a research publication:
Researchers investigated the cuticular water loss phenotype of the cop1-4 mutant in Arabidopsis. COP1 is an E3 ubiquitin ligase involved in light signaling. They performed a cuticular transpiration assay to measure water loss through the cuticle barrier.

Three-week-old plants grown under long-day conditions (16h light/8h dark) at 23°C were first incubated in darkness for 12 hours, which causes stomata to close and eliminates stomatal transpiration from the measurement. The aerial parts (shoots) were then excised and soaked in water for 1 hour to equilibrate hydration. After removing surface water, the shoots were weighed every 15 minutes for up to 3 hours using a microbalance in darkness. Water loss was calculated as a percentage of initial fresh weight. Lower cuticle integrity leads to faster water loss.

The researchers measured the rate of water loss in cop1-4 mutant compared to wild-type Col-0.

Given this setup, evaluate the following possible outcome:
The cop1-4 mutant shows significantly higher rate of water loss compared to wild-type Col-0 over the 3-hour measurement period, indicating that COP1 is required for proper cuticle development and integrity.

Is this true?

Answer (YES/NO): YES